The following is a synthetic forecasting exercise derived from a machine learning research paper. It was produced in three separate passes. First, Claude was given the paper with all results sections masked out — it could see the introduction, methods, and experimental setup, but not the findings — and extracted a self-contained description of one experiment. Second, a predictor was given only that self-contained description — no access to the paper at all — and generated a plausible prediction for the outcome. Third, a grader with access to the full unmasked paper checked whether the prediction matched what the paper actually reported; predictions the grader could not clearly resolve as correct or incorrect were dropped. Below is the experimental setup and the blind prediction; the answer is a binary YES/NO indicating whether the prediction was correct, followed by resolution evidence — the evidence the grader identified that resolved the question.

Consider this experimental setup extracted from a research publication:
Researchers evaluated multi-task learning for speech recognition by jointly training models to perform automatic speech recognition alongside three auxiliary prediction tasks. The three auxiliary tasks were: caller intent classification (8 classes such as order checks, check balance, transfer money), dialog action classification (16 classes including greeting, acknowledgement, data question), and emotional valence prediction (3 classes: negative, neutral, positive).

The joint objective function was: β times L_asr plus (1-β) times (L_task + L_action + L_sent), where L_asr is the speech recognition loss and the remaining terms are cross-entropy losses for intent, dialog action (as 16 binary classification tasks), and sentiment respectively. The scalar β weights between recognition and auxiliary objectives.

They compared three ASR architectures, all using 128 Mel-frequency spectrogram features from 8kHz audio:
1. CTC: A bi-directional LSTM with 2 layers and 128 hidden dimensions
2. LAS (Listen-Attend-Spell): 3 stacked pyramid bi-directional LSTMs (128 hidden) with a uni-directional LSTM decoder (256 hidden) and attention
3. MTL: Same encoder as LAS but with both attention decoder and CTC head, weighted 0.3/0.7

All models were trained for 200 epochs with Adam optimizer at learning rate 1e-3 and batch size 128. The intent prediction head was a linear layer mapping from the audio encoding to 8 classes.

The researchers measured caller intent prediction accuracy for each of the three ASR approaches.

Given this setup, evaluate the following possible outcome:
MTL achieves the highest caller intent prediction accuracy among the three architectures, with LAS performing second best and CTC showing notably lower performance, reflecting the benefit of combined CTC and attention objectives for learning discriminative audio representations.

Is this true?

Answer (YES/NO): NO